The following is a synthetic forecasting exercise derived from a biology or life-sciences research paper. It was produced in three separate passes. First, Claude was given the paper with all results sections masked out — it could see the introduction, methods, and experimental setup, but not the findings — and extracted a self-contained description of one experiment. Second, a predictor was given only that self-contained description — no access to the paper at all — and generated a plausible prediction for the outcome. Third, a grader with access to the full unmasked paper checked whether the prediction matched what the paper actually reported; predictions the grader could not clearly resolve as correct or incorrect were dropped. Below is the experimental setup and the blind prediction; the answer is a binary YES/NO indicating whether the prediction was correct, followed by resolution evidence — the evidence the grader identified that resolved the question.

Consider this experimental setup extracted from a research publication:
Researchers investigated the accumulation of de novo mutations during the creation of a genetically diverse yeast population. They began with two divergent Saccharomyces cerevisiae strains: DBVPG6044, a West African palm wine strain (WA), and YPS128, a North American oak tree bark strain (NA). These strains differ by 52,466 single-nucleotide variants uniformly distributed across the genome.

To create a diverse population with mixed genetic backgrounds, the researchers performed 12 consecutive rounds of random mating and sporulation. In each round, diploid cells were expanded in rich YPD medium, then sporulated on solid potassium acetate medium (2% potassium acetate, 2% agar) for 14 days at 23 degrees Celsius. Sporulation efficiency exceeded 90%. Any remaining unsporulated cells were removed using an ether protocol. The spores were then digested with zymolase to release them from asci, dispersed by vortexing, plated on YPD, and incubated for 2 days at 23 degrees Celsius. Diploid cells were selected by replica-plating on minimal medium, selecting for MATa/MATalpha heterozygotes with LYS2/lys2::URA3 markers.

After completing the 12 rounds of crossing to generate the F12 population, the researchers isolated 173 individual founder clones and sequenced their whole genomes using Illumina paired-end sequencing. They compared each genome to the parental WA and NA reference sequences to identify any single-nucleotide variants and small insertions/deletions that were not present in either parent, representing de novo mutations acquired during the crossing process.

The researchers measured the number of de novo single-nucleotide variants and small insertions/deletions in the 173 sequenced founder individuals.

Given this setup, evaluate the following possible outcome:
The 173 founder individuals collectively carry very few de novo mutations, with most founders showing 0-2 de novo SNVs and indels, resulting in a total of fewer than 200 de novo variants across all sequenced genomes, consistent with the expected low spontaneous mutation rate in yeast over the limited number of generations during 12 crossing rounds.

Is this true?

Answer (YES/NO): YES